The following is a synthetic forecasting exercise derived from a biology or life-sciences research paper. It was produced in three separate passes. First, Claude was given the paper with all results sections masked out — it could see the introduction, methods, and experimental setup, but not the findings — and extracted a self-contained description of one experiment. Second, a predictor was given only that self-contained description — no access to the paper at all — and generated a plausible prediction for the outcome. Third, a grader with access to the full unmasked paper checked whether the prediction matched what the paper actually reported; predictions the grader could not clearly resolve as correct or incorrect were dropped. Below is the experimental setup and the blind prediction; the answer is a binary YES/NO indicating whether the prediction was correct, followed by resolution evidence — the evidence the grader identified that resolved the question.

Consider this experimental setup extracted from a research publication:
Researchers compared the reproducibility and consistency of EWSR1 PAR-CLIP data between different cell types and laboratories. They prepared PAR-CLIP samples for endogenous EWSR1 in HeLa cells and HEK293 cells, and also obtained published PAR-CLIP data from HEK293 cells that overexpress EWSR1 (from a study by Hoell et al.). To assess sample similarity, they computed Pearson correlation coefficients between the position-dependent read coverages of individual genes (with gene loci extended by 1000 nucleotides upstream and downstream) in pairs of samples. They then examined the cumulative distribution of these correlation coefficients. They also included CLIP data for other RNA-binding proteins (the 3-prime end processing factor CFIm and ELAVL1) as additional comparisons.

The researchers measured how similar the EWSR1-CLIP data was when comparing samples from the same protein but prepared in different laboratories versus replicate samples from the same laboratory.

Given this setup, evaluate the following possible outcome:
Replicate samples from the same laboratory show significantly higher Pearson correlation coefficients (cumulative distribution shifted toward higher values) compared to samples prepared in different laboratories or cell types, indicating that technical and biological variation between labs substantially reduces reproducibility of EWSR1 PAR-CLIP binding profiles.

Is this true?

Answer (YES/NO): YES